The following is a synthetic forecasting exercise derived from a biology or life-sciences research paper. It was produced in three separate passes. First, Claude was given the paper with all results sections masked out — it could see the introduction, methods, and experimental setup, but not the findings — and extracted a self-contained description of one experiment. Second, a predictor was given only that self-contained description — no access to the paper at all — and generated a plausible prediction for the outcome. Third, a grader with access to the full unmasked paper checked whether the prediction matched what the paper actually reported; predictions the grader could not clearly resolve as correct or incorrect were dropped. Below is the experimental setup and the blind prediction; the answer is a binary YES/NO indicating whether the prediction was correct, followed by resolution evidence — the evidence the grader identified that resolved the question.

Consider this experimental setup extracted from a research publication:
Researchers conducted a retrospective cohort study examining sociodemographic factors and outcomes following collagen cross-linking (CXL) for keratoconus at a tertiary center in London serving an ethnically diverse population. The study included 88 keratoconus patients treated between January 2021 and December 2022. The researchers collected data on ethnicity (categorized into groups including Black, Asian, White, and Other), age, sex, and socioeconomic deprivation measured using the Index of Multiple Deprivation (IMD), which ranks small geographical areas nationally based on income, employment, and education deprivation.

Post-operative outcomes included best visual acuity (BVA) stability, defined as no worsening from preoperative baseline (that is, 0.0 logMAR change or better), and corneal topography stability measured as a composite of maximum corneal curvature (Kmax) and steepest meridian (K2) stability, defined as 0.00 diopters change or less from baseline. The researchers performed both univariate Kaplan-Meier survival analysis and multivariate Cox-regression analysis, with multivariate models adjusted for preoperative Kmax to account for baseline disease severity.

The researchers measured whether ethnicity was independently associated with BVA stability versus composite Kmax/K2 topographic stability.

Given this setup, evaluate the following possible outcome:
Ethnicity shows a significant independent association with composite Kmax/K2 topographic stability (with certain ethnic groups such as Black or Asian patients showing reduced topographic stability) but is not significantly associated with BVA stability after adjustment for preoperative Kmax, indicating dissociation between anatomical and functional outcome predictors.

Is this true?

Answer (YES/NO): NO